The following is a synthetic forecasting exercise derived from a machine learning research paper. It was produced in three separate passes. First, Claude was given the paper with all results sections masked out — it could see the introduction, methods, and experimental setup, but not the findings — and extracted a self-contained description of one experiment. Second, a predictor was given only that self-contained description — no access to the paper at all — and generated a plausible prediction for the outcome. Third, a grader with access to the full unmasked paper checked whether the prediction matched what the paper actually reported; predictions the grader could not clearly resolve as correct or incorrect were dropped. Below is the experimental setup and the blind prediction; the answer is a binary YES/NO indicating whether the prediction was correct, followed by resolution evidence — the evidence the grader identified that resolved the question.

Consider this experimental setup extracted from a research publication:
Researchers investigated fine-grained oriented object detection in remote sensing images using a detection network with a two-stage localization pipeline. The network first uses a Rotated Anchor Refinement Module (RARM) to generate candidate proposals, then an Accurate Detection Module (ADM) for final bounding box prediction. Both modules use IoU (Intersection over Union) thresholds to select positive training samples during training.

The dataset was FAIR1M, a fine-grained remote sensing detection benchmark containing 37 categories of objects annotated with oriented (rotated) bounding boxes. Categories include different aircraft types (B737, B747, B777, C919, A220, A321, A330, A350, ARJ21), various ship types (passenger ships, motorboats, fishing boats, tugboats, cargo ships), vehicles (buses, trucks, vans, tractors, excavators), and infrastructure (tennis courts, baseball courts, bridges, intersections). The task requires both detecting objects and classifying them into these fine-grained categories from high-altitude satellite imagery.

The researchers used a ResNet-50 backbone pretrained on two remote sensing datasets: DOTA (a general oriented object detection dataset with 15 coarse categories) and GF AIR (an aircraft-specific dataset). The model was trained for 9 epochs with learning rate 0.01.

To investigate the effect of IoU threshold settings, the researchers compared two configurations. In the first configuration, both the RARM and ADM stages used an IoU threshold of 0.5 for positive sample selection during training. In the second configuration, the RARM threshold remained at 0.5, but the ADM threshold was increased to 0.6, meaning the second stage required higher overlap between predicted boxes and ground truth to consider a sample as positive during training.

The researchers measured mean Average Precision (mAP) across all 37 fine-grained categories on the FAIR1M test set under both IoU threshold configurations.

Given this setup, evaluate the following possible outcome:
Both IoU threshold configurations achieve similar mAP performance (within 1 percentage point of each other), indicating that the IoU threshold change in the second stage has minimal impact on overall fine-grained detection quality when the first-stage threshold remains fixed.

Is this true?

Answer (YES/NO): NO